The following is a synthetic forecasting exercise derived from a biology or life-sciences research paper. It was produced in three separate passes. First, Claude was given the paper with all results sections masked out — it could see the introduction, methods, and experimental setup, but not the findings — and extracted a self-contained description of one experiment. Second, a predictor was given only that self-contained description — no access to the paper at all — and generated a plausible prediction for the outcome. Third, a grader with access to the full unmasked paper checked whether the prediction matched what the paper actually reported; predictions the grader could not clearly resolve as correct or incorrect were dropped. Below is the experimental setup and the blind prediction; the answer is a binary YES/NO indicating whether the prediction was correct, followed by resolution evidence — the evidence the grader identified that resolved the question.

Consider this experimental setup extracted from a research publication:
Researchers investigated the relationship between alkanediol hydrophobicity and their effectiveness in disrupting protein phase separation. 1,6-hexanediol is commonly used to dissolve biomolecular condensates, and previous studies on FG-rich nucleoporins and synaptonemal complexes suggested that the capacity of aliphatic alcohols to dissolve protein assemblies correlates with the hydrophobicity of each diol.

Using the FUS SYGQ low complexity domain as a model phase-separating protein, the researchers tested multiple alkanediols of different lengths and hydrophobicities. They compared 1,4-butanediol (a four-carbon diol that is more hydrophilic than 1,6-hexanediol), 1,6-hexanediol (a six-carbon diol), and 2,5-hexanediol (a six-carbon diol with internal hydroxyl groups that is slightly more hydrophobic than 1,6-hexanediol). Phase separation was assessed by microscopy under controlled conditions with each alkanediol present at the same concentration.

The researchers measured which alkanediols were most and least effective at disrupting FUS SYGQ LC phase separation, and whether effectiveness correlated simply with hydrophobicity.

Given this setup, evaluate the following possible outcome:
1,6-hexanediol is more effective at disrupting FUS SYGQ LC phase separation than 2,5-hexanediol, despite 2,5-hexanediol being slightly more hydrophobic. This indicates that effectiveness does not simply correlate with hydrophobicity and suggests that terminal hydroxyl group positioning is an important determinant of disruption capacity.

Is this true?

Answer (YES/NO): YES